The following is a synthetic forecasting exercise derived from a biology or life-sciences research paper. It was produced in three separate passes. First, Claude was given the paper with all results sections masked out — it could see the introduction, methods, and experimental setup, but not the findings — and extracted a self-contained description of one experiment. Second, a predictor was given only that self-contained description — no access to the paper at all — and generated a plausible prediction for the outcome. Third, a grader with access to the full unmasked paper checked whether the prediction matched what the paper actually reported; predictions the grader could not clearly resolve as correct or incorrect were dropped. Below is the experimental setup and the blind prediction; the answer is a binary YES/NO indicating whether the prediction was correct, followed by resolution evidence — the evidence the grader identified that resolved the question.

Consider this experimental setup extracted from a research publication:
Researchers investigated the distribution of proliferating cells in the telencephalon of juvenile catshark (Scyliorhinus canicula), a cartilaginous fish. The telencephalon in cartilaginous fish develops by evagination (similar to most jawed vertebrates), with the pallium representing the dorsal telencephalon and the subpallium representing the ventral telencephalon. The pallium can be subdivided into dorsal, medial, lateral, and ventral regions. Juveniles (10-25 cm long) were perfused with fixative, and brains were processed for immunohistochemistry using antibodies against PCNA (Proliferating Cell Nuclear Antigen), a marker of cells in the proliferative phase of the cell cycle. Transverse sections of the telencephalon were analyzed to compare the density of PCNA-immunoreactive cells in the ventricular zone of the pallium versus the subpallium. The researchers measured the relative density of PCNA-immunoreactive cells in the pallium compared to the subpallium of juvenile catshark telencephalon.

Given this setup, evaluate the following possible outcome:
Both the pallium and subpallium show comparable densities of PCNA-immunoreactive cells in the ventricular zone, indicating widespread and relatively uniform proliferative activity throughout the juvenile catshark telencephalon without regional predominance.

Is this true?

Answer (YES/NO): NO